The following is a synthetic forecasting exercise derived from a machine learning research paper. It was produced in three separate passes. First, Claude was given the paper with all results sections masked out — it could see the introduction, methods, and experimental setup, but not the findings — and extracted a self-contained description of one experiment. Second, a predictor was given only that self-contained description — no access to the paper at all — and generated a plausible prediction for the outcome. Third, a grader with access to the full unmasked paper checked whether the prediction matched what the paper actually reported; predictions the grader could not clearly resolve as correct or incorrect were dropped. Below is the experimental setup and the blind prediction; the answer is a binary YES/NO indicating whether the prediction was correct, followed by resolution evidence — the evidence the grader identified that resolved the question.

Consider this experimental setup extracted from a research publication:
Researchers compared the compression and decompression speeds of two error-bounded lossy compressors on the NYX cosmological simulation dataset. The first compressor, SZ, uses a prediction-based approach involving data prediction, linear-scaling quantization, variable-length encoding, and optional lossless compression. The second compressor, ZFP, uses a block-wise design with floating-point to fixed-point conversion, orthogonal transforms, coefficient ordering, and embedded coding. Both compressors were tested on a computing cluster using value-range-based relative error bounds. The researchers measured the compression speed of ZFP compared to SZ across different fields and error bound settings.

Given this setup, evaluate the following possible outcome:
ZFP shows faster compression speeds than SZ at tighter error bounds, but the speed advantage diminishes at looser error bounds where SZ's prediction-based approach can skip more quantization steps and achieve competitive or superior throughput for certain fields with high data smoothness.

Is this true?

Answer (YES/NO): NO